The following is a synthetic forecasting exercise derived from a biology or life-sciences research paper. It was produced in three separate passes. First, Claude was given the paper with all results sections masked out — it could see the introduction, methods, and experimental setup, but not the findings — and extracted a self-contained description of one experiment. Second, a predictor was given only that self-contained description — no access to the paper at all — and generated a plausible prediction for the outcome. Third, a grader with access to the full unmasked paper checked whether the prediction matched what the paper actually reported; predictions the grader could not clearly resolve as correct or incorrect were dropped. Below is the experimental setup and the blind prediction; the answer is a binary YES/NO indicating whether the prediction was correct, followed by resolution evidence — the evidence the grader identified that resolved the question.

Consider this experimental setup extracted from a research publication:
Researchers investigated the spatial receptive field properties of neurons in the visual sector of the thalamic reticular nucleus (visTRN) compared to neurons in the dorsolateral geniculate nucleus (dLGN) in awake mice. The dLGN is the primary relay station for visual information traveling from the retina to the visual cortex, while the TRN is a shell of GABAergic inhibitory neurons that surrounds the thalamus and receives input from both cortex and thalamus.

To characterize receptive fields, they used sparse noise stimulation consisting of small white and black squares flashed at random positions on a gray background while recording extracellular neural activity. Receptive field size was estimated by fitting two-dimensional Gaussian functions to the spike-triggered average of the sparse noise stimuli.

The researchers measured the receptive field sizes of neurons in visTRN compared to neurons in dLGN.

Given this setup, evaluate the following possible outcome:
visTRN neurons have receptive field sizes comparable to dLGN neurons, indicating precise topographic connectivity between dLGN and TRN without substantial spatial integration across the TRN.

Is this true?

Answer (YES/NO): NO